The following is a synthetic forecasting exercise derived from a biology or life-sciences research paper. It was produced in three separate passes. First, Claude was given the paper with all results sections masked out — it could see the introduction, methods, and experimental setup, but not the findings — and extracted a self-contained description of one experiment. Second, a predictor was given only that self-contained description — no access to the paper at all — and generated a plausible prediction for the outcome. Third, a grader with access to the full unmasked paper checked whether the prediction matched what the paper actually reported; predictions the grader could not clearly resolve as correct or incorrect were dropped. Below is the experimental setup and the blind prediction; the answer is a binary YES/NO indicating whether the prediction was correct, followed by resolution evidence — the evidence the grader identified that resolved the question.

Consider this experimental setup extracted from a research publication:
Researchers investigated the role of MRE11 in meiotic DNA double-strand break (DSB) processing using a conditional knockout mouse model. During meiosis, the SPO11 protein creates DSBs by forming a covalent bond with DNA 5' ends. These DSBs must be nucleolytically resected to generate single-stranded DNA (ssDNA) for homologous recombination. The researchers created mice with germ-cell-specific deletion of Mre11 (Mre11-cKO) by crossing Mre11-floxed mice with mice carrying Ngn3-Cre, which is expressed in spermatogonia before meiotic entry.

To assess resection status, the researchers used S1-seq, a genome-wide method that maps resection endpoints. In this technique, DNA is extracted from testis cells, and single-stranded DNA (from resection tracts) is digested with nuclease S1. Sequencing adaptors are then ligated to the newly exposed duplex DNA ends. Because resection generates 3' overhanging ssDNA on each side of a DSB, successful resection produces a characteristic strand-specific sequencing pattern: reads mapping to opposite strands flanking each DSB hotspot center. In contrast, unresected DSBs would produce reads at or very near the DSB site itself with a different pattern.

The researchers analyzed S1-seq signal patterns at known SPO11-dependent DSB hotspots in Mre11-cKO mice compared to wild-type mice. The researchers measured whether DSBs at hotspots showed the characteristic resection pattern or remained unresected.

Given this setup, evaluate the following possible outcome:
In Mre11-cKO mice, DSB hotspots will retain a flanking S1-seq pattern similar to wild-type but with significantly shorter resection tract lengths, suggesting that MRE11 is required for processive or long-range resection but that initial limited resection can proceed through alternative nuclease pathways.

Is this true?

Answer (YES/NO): NO